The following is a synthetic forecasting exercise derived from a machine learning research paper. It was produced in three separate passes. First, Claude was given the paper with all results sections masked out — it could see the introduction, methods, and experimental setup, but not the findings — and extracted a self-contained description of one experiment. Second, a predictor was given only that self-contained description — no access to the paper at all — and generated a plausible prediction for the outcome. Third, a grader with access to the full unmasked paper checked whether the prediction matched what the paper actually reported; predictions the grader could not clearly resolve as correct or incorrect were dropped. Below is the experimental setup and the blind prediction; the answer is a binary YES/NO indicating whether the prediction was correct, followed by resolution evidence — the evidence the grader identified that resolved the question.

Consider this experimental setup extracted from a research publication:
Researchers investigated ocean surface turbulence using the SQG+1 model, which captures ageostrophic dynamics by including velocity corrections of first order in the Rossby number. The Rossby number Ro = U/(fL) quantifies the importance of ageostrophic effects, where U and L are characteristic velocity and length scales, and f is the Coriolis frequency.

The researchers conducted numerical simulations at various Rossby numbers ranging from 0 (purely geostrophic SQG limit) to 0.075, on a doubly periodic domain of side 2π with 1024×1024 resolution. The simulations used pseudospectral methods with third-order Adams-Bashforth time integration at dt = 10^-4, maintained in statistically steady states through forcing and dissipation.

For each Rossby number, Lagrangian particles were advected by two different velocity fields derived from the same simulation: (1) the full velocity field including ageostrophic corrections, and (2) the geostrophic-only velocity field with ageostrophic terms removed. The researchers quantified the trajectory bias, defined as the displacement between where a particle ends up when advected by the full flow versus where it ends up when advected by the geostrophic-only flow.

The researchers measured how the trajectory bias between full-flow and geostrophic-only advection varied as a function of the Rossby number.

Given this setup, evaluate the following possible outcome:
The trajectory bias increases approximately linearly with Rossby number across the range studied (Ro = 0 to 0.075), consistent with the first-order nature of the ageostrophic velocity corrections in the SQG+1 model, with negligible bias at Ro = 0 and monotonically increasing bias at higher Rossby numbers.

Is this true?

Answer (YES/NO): YES